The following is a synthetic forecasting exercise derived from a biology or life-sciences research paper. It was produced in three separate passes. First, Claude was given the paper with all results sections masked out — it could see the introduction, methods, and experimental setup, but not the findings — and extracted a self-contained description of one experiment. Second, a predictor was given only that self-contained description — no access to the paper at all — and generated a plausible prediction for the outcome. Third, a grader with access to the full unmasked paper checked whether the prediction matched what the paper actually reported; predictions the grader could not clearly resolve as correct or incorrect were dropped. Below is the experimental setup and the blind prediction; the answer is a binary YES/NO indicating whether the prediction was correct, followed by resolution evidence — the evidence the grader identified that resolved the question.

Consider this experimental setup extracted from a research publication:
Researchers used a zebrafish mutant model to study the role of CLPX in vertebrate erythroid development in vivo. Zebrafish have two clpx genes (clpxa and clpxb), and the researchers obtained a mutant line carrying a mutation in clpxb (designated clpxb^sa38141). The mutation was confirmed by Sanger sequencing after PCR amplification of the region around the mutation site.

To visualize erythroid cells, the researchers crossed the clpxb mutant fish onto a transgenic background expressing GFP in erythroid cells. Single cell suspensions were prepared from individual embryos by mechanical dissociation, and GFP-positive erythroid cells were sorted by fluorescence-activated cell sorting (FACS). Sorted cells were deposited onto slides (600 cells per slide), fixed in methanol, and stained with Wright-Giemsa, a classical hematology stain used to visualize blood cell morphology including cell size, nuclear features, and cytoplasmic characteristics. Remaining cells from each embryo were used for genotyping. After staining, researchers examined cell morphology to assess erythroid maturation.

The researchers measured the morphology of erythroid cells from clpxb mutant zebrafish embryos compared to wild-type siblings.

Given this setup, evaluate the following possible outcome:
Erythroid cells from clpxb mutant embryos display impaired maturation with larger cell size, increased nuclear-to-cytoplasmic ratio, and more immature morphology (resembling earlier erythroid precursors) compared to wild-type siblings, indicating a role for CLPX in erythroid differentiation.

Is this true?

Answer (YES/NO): NO